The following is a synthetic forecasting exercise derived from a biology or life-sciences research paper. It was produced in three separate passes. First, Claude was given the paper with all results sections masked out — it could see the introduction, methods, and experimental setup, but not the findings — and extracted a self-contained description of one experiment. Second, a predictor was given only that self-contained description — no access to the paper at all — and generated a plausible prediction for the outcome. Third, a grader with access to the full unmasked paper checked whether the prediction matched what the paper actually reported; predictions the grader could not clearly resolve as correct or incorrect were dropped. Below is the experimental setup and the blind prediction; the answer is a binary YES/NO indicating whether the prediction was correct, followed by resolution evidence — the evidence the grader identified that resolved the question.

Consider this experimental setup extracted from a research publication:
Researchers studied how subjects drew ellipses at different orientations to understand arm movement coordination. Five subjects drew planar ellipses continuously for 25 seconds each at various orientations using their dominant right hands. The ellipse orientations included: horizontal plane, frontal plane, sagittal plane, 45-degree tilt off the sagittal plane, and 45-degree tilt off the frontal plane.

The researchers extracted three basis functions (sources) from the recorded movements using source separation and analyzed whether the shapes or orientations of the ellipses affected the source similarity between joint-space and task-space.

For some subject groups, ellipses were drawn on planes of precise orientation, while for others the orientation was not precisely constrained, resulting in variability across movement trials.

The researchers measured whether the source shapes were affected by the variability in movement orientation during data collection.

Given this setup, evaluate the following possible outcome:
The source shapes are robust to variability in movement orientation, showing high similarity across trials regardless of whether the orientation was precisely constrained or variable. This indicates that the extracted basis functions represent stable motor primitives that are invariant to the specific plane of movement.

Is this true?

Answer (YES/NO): NO